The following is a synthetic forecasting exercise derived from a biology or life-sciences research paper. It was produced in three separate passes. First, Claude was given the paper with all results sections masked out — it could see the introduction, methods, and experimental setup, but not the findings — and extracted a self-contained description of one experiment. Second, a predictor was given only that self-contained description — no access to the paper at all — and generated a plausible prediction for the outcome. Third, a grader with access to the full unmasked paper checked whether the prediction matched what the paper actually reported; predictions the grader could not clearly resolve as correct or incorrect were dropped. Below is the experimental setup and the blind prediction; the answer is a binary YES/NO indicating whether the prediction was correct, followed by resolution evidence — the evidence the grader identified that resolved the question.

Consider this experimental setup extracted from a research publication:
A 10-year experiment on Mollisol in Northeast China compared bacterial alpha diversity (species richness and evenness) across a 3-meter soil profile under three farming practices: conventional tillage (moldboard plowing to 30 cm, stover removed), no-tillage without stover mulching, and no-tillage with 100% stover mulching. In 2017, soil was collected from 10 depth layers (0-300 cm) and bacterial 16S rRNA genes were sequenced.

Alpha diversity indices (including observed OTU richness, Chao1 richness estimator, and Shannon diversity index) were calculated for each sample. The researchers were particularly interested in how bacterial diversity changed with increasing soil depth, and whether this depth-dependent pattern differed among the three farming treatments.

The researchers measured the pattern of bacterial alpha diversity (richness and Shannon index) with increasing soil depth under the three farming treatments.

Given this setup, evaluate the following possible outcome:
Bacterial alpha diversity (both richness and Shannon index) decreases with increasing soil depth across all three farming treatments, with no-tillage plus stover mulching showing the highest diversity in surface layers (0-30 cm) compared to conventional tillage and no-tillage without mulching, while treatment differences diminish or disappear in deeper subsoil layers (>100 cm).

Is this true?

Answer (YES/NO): NO